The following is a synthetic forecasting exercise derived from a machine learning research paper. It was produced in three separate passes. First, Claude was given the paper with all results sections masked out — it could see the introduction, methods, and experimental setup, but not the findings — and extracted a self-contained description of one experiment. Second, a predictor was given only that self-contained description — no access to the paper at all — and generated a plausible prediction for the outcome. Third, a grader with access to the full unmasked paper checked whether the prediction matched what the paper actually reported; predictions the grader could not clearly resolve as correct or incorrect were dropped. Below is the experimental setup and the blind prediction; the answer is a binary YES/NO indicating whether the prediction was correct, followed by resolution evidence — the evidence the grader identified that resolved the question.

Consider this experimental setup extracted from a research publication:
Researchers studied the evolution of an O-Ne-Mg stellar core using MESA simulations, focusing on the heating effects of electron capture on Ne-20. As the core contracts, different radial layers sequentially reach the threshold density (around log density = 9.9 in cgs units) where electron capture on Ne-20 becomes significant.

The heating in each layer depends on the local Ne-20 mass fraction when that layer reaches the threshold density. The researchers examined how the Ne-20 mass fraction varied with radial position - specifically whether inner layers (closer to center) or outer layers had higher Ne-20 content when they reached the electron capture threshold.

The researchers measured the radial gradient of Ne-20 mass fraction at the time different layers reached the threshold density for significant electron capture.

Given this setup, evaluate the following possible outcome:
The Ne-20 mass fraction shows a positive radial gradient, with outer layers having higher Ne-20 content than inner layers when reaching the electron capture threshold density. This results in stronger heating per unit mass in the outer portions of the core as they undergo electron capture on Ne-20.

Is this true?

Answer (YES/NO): YES